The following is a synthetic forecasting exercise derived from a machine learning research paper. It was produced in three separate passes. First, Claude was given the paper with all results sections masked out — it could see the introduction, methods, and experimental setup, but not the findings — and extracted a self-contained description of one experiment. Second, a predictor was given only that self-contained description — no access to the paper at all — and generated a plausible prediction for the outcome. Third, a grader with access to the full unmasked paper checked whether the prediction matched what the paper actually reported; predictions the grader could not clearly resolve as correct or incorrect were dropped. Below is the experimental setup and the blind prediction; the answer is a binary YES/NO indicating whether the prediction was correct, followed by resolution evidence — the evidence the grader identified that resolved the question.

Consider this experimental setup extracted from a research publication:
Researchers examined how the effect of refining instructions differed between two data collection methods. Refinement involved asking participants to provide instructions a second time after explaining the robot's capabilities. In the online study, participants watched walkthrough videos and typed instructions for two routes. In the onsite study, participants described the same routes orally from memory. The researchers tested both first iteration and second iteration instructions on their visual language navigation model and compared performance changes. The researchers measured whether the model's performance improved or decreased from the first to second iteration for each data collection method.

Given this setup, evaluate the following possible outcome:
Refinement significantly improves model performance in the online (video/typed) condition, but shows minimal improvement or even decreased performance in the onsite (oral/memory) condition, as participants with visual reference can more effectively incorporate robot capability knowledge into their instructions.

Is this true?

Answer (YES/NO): NO